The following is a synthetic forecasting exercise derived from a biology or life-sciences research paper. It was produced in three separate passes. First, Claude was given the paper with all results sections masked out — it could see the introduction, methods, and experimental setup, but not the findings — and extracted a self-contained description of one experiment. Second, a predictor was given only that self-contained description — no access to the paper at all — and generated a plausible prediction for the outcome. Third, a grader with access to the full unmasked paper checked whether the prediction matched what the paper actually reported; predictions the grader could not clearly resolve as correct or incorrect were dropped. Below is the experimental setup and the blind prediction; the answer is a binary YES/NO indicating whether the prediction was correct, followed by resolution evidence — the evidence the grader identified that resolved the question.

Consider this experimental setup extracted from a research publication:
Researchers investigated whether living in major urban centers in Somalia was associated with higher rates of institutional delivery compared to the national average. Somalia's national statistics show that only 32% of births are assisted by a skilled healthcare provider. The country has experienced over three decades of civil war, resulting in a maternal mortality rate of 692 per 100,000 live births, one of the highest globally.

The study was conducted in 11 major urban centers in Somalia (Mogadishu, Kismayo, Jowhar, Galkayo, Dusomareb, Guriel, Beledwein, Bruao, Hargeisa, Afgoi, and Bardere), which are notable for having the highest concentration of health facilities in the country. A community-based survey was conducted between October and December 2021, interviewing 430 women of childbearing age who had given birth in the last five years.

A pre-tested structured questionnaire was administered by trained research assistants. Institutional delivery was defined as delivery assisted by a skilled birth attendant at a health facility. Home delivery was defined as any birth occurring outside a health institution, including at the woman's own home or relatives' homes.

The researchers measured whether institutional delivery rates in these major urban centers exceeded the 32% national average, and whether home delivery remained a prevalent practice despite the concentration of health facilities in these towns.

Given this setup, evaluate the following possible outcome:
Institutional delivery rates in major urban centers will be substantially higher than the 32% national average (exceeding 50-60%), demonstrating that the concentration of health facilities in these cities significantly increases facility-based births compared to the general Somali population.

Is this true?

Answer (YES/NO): YES